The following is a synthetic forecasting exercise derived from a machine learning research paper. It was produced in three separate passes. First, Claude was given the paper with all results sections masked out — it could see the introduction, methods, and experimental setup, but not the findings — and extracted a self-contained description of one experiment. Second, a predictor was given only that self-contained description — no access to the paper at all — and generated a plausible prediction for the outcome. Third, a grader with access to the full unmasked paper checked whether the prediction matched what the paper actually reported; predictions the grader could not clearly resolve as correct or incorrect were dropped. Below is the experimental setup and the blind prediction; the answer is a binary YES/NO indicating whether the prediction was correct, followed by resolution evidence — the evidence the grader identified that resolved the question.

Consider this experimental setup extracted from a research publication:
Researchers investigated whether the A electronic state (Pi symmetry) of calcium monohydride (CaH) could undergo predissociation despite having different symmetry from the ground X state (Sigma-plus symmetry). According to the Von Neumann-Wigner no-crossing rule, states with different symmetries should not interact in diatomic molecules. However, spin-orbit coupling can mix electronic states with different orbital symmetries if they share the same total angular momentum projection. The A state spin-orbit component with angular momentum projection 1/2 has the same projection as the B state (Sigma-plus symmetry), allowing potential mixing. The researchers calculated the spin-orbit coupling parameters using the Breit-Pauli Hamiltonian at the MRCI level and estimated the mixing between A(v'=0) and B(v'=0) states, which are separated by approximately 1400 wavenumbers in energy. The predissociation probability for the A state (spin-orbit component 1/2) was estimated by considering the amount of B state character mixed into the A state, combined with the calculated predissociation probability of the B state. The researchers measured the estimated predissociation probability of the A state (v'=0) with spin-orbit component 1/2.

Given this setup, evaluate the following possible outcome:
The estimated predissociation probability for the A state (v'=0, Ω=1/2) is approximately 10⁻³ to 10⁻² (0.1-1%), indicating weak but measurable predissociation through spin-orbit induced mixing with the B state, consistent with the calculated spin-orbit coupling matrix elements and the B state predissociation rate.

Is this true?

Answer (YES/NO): NO